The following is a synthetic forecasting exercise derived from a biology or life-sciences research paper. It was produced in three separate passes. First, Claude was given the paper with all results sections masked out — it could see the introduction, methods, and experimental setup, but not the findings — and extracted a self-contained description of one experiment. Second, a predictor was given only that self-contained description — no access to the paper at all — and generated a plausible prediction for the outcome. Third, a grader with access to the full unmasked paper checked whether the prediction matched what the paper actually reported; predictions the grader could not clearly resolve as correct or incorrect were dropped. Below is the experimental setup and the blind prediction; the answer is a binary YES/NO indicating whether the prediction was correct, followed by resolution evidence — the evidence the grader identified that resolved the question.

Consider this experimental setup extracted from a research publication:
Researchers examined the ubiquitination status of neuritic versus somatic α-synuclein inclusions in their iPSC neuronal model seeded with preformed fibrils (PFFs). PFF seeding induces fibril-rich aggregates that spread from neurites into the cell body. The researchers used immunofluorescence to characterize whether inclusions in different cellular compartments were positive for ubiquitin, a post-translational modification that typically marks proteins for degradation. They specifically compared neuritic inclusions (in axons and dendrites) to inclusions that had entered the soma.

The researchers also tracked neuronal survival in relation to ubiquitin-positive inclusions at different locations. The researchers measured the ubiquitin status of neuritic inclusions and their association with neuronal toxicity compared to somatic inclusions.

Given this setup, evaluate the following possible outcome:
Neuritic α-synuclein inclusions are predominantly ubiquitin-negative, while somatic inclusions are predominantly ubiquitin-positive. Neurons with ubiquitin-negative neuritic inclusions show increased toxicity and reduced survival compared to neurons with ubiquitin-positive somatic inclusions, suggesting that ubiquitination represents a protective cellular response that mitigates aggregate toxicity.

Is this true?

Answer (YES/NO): NO